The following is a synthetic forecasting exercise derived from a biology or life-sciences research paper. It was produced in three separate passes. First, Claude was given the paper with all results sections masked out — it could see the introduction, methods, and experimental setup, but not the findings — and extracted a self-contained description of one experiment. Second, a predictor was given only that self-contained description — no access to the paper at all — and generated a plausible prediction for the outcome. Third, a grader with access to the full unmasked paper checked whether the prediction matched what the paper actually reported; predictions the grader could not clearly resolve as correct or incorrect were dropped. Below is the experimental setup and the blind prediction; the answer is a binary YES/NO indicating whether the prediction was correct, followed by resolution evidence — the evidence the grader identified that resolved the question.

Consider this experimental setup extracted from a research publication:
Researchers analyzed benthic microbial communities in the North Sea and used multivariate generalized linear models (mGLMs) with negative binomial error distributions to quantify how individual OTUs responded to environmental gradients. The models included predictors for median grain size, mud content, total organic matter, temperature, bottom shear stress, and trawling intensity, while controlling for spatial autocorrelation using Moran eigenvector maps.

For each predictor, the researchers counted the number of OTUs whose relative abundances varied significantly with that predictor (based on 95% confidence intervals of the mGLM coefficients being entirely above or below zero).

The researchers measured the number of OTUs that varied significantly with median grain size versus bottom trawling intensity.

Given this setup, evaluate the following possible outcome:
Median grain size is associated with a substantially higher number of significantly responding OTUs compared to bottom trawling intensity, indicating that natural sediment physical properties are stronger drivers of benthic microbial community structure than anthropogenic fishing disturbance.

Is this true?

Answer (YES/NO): YES